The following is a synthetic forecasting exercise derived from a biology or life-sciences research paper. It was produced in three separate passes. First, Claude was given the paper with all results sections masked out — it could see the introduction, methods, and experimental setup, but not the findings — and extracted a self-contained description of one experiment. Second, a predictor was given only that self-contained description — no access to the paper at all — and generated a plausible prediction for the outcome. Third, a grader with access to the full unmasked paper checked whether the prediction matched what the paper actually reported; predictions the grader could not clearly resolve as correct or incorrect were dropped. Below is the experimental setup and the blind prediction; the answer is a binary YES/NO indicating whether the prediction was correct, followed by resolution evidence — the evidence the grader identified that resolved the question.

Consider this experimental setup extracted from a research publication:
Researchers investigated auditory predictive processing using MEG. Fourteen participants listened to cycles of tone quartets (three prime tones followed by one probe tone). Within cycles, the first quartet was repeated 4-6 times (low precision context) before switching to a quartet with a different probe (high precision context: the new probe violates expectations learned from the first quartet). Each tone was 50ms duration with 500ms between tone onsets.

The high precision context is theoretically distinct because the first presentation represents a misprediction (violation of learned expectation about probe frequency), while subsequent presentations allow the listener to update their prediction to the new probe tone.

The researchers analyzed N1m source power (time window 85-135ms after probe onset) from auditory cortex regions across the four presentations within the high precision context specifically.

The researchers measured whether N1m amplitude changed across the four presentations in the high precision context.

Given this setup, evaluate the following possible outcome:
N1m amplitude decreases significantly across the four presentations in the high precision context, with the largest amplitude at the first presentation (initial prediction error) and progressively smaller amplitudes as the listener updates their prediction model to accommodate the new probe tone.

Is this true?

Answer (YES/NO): NO